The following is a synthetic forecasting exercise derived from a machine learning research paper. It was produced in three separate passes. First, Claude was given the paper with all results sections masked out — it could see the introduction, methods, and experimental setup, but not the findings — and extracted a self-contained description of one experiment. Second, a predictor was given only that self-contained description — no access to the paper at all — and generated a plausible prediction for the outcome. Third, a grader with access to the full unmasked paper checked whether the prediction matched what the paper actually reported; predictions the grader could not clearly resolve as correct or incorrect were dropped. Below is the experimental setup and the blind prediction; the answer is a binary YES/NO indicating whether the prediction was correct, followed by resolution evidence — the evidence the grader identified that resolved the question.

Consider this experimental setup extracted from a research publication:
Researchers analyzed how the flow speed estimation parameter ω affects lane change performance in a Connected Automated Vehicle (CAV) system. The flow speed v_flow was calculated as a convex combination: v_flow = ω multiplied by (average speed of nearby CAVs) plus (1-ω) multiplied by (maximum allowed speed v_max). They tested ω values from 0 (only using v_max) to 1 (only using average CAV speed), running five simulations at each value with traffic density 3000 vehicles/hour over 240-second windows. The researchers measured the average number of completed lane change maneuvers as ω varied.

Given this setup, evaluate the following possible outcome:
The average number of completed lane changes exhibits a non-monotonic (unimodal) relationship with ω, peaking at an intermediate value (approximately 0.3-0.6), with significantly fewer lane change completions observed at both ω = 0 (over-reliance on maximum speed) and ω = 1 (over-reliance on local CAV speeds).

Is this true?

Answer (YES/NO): NO